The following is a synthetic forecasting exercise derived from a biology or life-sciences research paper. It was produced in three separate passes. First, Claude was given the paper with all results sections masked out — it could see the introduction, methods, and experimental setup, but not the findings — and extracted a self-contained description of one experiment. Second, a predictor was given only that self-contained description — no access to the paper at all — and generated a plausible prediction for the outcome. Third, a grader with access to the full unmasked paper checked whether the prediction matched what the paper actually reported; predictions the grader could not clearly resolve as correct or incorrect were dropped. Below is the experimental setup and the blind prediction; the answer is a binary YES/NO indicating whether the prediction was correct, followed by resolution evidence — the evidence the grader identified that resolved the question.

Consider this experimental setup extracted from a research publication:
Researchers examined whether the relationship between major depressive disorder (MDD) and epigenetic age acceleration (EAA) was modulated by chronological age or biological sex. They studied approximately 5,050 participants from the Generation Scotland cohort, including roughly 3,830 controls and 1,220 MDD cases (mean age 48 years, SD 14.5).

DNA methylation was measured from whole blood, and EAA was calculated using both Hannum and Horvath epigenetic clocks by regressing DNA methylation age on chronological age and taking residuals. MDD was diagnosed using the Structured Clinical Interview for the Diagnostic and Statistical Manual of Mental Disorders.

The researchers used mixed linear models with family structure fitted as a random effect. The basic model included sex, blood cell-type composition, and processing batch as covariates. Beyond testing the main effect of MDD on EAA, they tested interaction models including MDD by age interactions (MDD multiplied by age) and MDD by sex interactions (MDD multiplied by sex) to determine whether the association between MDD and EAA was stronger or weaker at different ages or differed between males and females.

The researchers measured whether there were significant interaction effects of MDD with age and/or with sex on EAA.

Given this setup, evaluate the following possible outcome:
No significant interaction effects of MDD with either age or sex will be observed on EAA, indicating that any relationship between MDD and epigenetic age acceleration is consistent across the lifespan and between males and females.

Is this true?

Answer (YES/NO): NO